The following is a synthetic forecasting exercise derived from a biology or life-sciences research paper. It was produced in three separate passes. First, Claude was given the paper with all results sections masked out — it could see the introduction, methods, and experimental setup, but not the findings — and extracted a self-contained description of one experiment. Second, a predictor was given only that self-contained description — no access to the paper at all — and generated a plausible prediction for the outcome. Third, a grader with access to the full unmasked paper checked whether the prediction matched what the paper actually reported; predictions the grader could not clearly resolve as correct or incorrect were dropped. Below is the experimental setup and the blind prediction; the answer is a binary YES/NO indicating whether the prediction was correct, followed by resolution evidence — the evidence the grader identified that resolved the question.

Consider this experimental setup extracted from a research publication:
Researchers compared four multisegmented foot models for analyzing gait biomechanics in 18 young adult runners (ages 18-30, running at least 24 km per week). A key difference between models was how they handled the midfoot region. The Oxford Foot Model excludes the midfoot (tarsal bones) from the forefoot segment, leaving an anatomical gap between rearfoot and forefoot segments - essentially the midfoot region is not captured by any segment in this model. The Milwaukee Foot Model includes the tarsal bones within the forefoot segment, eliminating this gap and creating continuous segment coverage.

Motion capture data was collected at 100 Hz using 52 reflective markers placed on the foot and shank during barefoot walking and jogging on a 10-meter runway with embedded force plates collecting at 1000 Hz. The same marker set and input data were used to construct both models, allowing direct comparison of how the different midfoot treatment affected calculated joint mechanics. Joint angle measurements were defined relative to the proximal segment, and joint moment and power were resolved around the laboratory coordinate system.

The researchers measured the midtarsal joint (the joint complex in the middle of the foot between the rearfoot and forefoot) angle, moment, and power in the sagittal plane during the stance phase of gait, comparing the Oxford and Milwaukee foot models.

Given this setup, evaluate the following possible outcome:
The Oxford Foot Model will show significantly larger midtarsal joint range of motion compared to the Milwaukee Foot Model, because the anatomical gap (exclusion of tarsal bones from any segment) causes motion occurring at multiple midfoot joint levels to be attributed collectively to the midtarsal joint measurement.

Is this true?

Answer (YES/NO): NO